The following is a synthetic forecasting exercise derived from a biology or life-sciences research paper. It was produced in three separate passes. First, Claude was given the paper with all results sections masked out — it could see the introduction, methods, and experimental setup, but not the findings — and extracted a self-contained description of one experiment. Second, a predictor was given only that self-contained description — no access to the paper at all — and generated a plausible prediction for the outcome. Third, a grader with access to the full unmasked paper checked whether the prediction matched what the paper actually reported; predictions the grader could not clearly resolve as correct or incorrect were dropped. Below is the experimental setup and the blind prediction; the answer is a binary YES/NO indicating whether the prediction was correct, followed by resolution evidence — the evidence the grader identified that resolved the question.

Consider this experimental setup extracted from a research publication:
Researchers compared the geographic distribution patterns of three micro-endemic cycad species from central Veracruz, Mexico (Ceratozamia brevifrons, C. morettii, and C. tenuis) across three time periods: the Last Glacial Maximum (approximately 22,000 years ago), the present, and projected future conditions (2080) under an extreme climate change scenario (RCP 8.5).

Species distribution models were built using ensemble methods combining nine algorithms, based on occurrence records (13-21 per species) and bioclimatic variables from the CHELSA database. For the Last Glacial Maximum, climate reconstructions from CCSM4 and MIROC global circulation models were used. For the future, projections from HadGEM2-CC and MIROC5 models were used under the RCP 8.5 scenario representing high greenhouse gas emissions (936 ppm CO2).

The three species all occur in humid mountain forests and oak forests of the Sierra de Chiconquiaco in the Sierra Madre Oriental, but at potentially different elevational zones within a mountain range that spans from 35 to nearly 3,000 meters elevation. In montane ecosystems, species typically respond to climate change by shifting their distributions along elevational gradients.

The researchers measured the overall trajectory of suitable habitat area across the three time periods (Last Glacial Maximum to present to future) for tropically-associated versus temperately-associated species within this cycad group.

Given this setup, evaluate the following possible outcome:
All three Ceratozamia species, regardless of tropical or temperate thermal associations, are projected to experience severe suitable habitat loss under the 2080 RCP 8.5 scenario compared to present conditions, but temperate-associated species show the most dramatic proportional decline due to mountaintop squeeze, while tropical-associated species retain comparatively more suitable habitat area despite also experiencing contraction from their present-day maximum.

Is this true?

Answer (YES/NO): NO